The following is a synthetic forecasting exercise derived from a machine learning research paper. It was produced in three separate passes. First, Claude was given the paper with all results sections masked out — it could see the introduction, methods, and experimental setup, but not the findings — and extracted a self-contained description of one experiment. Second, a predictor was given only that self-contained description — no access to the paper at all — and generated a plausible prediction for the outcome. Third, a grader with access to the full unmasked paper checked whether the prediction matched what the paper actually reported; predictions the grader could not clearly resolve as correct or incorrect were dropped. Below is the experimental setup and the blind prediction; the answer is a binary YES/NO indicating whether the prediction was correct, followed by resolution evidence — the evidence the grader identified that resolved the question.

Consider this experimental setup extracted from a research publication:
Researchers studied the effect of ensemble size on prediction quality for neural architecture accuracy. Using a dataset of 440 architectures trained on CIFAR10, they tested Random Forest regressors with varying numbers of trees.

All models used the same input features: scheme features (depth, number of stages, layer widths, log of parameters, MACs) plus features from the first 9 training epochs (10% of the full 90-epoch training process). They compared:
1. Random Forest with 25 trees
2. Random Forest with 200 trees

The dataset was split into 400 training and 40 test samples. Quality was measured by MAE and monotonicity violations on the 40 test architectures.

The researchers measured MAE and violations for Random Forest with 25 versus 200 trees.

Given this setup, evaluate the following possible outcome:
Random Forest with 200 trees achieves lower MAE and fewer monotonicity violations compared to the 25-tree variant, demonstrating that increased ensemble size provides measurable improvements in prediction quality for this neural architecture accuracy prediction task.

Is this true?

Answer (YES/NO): NO